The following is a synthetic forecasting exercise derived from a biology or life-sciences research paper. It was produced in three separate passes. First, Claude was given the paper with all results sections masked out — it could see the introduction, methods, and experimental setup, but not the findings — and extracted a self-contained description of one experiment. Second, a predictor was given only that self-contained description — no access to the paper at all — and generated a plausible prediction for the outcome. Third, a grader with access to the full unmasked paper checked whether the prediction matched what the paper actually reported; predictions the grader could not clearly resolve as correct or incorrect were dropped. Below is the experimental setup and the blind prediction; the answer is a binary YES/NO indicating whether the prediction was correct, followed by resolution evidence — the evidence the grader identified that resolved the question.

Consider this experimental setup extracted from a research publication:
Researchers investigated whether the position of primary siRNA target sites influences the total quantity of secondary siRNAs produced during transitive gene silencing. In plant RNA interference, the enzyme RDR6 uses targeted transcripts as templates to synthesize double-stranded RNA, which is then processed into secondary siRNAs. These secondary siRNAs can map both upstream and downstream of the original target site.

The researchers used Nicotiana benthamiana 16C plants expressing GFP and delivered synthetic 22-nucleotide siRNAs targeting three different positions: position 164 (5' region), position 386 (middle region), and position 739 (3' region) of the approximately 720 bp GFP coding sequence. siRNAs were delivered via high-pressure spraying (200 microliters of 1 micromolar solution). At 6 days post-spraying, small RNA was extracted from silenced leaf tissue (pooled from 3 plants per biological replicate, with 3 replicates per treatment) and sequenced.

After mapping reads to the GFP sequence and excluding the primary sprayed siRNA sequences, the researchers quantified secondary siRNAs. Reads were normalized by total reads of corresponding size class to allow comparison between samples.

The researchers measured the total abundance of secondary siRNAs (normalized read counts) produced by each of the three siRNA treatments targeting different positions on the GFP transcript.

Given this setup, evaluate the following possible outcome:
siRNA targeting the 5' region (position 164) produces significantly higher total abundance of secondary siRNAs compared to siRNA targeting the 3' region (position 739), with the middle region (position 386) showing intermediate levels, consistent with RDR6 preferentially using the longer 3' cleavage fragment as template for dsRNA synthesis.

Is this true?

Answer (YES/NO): YES